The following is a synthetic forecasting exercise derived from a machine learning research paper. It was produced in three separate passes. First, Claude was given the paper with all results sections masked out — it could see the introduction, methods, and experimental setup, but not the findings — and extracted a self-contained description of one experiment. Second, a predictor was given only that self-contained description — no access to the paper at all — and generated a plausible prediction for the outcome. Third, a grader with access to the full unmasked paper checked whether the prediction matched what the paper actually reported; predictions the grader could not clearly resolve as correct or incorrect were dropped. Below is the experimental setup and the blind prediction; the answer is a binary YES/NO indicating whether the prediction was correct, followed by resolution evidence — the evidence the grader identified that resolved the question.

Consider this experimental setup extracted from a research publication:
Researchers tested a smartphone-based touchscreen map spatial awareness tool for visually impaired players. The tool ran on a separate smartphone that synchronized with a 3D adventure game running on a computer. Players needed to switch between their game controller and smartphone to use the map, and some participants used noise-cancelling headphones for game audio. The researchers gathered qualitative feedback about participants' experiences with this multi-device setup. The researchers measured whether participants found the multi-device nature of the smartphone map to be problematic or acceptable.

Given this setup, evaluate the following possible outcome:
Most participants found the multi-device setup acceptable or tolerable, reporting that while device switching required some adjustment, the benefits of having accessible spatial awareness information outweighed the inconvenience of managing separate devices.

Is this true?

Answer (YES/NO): NO